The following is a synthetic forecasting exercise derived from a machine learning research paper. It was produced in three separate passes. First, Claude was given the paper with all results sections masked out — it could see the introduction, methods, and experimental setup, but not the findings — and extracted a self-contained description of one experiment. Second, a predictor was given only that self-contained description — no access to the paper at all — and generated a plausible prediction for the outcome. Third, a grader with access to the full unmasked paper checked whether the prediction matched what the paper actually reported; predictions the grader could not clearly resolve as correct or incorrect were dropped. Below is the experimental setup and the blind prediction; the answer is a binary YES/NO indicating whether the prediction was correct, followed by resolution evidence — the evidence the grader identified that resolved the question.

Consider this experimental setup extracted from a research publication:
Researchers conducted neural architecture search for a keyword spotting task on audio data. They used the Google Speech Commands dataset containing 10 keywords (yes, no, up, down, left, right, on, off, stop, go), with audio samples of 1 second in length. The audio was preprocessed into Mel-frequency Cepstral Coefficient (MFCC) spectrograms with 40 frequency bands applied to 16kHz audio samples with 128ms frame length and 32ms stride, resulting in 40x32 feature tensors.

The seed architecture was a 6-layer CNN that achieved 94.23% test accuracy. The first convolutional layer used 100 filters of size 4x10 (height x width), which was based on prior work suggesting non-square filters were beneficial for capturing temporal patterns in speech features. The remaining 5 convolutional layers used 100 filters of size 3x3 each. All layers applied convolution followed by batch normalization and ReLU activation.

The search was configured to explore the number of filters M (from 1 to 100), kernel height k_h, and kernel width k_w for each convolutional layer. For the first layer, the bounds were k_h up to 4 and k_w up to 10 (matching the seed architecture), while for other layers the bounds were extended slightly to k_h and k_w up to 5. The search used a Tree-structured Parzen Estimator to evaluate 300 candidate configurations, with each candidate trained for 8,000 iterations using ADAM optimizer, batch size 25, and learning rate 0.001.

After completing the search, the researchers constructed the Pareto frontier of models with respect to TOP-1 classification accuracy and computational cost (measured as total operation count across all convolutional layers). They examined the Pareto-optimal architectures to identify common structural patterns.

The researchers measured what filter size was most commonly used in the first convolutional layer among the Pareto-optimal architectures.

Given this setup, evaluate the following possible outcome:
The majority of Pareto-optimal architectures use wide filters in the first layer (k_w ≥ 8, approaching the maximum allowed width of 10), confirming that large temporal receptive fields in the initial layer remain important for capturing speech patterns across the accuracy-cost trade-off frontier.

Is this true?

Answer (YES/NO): NO